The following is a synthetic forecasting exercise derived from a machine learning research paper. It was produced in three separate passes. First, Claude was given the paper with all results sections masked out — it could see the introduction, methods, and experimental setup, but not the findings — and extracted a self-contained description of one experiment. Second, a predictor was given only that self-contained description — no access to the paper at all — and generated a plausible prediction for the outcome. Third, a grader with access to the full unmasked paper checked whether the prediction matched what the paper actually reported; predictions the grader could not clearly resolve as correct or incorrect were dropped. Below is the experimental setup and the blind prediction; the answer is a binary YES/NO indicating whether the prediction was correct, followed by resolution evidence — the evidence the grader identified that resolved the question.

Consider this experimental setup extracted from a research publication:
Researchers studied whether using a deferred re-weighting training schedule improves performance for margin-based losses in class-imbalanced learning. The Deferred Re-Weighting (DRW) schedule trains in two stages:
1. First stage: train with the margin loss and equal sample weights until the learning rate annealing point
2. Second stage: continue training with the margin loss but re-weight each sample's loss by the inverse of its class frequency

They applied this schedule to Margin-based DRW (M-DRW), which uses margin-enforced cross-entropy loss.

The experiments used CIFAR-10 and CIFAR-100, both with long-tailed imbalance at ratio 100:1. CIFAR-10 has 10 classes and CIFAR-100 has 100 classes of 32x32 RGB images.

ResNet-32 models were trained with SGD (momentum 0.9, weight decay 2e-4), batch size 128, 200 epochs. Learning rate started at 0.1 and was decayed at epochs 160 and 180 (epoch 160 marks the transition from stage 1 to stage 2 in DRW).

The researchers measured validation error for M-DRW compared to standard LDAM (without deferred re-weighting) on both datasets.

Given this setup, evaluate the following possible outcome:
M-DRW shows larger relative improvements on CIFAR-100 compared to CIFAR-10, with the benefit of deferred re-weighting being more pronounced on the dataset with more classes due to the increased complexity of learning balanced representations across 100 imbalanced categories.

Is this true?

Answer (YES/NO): NO